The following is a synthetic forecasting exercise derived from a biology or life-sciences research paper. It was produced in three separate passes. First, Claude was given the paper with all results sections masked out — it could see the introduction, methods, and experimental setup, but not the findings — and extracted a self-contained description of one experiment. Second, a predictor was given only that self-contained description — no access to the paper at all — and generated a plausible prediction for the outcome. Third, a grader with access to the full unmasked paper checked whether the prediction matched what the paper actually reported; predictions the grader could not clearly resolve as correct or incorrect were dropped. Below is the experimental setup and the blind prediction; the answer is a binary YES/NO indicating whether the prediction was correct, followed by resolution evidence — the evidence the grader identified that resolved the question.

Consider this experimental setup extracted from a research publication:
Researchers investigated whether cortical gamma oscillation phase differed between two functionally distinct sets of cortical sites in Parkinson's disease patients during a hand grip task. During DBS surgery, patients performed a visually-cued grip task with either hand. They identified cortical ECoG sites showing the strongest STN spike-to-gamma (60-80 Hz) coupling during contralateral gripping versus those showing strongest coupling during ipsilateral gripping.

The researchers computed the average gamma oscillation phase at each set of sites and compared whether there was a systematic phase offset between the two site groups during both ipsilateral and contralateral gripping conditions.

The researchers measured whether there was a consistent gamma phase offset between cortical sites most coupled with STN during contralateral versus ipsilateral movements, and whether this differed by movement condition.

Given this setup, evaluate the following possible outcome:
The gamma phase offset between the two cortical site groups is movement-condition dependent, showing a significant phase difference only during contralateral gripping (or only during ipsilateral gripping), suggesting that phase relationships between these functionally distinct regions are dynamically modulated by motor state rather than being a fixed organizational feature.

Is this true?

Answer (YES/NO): YES